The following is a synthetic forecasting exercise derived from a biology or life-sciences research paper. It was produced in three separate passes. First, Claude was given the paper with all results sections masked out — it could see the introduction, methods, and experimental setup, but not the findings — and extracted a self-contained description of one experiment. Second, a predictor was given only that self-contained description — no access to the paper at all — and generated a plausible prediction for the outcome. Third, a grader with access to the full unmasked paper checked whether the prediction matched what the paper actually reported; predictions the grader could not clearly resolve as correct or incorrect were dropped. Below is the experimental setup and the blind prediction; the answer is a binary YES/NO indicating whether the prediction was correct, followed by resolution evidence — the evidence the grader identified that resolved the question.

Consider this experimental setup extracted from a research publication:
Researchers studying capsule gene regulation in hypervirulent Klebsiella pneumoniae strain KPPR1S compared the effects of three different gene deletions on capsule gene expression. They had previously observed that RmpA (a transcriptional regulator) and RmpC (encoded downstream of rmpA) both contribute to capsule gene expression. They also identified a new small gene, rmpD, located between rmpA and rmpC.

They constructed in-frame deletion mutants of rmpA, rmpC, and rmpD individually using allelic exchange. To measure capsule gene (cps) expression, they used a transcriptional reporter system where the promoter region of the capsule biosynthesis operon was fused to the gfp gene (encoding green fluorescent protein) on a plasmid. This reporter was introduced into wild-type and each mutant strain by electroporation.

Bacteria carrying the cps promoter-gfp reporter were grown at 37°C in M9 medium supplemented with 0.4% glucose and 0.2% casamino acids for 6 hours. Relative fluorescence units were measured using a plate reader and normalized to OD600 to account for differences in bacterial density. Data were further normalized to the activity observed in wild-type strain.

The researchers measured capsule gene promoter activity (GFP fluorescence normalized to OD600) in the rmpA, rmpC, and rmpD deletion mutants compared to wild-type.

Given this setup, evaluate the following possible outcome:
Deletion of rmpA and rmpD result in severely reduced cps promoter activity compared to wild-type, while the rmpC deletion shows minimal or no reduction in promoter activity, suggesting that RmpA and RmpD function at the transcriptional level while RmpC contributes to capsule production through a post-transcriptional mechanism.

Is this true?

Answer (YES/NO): NO